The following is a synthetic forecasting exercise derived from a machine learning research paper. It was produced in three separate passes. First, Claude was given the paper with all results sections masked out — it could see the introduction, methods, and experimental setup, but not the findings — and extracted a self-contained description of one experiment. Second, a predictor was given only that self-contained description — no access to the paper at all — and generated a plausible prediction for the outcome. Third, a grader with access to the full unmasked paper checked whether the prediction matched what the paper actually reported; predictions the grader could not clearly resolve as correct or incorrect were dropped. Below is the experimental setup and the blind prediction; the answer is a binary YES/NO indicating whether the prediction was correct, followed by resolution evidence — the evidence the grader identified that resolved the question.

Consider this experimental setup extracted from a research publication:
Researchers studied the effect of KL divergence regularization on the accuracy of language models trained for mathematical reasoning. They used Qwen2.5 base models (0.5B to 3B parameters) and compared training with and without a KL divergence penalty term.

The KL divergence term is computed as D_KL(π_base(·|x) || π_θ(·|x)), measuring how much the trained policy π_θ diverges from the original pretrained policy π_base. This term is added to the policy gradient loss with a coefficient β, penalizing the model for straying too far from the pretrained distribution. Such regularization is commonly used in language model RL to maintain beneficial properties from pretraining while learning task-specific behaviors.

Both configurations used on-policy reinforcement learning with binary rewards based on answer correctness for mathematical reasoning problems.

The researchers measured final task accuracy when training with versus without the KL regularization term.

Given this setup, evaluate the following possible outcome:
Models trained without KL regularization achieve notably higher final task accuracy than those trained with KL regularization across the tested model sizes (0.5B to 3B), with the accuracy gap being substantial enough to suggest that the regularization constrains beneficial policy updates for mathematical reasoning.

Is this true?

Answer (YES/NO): NO